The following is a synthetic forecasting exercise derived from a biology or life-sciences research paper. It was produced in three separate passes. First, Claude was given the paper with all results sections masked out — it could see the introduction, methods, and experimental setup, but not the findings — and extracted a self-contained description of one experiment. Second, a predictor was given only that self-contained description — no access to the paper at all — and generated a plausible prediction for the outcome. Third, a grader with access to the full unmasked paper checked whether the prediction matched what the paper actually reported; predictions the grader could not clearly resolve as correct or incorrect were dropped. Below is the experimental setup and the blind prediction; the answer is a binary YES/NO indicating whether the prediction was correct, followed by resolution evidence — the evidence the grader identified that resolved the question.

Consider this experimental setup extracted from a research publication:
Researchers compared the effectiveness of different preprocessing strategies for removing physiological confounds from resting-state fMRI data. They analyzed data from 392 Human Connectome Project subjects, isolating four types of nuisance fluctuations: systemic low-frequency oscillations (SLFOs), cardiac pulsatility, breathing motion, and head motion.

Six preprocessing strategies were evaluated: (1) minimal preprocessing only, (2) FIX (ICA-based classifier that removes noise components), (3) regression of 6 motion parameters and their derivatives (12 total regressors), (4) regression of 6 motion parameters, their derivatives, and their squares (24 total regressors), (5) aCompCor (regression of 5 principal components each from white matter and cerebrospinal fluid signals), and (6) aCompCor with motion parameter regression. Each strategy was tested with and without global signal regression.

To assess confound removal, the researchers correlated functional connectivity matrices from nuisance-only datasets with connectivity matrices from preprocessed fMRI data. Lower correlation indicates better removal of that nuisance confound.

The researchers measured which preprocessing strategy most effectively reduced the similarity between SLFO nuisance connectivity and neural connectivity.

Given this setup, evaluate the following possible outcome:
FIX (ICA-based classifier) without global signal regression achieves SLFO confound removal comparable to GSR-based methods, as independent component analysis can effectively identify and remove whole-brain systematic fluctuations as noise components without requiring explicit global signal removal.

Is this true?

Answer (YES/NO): NO